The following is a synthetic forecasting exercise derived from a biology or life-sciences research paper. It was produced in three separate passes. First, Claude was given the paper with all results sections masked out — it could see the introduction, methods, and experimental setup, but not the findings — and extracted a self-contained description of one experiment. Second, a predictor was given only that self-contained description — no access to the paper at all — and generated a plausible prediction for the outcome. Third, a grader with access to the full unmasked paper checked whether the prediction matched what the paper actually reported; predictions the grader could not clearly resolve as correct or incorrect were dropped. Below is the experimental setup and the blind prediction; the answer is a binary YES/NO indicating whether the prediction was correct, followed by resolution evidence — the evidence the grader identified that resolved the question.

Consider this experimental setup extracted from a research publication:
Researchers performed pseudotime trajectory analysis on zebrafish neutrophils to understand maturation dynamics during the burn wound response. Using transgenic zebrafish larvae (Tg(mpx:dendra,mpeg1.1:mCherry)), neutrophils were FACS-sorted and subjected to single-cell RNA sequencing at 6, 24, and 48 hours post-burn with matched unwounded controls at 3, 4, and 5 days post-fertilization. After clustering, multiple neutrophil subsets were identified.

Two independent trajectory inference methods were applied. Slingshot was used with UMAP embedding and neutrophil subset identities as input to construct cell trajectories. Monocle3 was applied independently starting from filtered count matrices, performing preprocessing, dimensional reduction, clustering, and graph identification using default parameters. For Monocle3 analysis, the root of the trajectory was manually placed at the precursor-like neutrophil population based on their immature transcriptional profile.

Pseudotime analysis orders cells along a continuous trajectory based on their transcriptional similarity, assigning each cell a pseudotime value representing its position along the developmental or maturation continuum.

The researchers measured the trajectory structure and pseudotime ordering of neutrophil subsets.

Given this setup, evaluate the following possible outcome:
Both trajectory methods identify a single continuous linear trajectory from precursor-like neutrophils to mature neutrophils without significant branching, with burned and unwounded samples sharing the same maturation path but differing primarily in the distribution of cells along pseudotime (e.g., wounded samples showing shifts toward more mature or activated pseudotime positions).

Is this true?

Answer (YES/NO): NO